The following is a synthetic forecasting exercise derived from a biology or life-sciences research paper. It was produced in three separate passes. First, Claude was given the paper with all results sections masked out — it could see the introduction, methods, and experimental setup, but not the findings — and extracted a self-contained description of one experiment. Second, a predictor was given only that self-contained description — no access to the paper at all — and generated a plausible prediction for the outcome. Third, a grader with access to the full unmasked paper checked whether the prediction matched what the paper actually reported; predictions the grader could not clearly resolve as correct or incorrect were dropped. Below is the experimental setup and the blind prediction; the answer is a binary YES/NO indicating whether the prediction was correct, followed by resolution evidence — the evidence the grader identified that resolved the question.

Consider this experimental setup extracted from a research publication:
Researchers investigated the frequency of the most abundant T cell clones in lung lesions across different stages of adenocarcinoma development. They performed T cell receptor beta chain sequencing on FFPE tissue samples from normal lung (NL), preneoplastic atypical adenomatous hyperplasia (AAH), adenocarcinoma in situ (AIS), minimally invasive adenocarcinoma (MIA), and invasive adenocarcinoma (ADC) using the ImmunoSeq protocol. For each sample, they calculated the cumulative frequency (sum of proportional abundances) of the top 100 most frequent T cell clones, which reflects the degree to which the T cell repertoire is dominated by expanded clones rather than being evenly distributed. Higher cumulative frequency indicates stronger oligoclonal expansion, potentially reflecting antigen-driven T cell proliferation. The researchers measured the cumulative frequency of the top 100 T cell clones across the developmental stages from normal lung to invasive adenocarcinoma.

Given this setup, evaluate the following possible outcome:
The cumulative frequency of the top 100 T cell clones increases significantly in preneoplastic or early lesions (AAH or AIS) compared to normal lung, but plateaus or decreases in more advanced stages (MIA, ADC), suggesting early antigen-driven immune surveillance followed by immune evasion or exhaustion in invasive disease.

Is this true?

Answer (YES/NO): NO